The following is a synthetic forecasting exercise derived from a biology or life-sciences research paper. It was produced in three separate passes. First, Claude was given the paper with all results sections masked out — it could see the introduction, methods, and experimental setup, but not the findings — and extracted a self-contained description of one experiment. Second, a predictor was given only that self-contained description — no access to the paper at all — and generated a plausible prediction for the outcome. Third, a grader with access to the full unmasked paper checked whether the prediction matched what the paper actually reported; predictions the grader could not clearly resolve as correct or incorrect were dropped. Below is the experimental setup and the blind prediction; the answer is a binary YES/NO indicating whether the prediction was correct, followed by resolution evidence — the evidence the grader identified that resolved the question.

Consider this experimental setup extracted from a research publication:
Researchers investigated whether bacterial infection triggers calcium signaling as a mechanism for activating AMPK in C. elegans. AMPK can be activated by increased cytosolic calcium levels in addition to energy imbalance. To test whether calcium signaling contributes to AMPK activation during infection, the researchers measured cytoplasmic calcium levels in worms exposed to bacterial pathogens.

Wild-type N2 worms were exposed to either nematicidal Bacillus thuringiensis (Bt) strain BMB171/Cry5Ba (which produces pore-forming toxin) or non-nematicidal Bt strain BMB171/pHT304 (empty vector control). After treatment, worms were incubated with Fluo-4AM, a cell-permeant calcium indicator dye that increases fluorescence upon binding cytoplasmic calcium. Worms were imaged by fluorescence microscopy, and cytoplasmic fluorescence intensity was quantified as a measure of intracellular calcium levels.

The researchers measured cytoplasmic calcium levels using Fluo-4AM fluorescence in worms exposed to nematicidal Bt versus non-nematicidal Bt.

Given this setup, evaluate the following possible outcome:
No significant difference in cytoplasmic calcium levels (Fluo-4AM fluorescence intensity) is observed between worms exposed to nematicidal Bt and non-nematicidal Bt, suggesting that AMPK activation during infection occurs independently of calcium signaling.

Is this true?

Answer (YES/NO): YES